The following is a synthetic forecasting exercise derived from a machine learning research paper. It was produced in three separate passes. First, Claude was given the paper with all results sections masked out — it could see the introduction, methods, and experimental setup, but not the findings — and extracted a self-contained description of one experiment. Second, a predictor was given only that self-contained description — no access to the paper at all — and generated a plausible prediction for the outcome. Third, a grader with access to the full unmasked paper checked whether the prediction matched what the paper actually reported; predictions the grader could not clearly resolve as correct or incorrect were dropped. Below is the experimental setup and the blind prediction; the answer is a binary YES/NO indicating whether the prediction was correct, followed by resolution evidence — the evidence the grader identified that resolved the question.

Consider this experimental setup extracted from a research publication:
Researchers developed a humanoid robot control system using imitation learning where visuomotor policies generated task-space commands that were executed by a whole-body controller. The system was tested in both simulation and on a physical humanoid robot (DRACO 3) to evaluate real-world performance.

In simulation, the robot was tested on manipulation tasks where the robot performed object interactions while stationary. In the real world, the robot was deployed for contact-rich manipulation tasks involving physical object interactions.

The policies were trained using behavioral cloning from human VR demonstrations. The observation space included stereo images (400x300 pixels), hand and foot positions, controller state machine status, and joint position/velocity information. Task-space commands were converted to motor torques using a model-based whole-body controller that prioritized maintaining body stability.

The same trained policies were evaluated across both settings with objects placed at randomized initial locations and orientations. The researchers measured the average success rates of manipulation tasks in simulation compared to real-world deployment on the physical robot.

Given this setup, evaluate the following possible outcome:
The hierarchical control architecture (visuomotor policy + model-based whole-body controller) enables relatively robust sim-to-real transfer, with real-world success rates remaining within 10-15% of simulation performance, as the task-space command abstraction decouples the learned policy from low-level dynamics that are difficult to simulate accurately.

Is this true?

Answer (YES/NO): YES